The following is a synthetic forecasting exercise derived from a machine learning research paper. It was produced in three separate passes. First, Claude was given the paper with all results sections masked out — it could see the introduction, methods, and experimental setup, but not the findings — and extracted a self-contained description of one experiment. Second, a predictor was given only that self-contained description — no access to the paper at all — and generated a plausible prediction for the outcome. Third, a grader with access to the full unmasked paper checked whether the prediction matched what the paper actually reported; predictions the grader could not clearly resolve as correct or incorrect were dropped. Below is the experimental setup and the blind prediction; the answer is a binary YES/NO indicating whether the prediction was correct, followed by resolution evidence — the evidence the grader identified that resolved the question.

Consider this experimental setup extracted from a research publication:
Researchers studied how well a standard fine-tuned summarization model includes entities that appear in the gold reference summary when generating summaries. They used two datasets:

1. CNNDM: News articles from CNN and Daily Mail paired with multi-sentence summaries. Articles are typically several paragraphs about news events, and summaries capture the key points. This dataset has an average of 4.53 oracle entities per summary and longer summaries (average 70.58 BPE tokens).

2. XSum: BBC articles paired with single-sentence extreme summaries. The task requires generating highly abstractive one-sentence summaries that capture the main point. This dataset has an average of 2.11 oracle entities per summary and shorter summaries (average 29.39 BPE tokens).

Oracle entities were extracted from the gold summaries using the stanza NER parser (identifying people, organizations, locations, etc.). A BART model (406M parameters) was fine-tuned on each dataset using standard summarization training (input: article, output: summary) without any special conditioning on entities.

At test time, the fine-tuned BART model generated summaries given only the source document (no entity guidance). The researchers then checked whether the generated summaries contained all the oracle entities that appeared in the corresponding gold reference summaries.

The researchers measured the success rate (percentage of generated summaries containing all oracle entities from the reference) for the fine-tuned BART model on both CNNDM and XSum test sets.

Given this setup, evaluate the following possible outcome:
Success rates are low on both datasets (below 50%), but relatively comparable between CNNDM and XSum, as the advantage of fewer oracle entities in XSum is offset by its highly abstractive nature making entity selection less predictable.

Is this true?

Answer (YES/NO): NO